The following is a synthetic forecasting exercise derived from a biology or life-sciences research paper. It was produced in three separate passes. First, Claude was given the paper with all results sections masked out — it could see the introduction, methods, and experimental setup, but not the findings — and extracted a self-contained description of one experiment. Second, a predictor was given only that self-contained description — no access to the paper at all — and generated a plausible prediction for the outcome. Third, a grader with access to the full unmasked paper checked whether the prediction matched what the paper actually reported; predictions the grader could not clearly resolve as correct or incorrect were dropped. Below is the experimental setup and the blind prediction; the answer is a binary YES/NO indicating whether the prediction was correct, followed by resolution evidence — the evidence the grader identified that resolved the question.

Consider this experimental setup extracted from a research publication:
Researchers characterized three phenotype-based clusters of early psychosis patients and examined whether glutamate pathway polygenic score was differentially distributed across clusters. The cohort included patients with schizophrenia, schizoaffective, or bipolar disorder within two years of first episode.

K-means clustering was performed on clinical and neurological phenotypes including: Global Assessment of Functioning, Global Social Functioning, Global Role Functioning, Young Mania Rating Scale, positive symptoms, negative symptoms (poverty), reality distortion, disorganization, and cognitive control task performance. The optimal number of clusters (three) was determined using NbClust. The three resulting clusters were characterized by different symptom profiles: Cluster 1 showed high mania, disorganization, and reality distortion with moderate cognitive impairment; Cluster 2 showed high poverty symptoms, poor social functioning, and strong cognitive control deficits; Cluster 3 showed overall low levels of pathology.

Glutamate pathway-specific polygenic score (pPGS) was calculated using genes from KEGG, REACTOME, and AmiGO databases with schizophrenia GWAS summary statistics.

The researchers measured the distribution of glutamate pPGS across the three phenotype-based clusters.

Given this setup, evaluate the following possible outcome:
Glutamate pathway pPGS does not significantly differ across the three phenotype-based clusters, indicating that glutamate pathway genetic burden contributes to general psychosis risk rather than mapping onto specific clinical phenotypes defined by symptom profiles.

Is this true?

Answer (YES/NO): NO